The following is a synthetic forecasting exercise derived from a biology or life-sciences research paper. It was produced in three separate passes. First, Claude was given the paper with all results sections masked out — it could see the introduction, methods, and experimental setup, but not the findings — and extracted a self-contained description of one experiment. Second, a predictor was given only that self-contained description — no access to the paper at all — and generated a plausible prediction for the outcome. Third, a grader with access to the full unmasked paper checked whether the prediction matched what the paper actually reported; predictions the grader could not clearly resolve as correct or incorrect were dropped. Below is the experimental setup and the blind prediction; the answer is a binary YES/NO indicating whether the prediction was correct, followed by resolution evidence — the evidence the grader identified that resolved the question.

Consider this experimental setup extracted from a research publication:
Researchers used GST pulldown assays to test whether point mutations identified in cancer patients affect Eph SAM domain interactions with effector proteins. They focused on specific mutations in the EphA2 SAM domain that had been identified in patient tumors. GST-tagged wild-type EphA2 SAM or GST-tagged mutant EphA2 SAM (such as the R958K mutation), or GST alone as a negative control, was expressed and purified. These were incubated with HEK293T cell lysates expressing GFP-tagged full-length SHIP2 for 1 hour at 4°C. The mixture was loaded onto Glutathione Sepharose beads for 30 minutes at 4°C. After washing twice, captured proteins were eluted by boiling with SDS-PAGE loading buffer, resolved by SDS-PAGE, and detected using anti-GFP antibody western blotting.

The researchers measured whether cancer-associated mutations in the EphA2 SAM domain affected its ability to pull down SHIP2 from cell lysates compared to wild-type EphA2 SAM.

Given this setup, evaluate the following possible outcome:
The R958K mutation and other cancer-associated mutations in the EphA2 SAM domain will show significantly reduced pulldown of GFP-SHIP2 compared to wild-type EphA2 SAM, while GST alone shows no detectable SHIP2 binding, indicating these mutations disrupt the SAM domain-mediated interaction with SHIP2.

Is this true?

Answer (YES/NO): YES